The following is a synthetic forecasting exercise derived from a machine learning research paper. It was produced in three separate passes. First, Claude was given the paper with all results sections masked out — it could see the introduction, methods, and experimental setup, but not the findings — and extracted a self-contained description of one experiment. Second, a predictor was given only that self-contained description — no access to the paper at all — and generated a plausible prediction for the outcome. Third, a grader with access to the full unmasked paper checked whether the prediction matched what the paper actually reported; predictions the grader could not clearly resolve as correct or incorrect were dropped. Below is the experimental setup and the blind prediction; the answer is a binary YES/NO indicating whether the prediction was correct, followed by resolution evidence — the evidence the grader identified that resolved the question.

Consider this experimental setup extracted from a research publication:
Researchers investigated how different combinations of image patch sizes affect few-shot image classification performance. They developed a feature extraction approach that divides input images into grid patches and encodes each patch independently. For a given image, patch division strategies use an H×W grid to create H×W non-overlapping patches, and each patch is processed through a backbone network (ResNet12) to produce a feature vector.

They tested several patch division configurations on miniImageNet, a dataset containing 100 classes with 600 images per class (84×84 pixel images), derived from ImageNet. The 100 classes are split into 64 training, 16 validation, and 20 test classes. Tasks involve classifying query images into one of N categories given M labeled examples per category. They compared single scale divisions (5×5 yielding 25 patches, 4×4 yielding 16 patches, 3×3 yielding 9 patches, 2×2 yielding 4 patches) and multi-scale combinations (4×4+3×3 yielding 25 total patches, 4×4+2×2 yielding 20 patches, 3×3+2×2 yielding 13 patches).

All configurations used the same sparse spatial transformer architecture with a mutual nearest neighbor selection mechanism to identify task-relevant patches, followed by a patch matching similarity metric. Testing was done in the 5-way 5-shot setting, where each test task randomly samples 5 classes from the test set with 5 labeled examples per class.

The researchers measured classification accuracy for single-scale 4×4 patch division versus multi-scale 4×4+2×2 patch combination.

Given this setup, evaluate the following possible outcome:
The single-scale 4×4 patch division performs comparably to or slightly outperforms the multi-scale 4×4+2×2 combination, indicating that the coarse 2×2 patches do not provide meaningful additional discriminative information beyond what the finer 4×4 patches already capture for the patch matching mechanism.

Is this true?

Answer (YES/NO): NO